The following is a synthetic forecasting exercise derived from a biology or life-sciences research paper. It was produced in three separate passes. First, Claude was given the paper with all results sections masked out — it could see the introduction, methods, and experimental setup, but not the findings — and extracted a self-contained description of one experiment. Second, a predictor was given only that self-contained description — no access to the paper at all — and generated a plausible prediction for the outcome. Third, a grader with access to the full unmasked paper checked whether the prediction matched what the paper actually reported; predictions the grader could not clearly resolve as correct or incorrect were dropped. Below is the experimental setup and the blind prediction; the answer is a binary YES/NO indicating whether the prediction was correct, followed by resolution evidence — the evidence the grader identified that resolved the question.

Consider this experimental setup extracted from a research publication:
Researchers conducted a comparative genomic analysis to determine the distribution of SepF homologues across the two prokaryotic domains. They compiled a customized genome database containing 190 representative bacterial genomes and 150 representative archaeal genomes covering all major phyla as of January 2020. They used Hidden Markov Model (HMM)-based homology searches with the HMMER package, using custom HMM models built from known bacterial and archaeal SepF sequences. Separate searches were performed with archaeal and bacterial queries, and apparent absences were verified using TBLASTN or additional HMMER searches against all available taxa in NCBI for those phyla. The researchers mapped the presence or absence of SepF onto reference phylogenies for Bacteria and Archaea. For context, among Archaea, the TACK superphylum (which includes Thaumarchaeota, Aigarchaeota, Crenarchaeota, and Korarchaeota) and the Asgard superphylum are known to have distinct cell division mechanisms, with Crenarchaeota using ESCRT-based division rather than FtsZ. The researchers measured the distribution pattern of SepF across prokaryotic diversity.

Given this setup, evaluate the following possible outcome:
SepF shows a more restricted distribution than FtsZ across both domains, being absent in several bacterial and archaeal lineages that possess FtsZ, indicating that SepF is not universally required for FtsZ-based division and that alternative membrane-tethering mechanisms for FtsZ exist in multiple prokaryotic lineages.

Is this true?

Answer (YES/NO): NO